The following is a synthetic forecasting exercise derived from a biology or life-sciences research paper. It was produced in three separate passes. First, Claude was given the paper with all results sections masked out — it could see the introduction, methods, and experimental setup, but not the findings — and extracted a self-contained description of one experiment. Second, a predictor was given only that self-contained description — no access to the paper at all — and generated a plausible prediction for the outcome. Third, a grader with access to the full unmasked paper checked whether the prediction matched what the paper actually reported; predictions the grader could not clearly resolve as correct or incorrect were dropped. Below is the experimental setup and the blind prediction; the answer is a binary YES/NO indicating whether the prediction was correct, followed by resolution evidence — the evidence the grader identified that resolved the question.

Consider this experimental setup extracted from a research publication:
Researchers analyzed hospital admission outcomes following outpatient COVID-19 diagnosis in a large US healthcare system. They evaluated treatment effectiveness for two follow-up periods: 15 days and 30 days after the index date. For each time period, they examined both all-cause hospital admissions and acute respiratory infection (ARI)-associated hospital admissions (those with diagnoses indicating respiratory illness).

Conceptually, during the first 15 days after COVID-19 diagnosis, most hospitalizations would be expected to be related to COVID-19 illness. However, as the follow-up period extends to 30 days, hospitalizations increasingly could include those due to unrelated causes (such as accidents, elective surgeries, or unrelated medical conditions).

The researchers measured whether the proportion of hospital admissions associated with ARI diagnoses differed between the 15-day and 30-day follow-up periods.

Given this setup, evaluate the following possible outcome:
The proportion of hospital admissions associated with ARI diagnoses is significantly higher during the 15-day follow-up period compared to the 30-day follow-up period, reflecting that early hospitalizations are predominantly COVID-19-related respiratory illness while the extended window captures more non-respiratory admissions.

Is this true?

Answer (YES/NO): YES